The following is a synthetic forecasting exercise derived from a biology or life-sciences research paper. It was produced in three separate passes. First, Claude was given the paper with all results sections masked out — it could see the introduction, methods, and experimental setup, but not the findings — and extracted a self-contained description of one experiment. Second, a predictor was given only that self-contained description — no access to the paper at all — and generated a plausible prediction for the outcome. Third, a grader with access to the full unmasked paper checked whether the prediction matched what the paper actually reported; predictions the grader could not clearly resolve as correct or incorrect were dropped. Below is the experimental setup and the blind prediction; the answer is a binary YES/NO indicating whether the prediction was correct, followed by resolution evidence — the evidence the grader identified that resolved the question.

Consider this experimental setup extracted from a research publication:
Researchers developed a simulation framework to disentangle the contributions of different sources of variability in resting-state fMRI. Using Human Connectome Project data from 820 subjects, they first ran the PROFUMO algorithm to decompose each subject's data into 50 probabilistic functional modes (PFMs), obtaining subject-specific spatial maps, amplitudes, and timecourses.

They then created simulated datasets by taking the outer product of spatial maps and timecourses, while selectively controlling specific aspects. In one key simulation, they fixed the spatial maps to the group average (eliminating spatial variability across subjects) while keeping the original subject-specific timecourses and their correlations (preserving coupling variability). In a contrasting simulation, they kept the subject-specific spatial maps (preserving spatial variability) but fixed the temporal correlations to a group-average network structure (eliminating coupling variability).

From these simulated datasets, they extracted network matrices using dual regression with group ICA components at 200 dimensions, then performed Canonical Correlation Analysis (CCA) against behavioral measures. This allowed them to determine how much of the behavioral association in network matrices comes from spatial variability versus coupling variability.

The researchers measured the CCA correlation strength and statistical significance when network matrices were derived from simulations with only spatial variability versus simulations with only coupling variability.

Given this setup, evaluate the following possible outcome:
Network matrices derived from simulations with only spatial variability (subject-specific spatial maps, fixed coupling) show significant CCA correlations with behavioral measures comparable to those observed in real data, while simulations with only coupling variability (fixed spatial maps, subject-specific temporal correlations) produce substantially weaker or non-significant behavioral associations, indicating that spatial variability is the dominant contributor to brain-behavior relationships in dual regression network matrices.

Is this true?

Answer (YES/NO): YES